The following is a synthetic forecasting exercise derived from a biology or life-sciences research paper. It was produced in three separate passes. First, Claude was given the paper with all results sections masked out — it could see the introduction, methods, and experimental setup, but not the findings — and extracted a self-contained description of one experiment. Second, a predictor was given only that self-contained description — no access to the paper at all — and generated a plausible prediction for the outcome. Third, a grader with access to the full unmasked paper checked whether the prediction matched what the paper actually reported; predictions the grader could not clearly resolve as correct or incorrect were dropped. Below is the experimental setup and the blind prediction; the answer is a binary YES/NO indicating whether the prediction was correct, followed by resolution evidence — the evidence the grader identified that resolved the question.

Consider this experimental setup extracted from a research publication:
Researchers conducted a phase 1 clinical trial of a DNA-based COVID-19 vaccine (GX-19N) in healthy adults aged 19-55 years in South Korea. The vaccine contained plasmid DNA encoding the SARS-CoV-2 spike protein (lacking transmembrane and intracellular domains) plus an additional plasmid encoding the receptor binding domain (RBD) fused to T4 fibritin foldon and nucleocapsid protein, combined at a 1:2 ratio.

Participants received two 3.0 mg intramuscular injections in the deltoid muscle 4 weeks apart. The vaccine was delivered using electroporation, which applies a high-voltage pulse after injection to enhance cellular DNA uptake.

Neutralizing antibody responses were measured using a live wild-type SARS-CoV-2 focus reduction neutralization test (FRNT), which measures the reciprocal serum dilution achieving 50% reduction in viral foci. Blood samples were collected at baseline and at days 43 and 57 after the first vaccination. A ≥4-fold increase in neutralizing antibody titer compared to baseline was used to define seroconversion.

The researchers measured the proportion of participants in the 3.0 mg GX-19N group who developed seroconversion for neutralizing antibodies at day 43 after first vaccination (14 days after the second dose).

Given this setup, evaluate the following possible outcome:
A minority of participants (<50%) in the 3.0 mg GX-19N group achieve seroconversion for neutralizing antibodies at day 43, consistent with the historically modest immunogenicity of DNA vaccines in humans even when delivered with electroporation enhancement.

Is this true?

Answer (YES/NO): YES